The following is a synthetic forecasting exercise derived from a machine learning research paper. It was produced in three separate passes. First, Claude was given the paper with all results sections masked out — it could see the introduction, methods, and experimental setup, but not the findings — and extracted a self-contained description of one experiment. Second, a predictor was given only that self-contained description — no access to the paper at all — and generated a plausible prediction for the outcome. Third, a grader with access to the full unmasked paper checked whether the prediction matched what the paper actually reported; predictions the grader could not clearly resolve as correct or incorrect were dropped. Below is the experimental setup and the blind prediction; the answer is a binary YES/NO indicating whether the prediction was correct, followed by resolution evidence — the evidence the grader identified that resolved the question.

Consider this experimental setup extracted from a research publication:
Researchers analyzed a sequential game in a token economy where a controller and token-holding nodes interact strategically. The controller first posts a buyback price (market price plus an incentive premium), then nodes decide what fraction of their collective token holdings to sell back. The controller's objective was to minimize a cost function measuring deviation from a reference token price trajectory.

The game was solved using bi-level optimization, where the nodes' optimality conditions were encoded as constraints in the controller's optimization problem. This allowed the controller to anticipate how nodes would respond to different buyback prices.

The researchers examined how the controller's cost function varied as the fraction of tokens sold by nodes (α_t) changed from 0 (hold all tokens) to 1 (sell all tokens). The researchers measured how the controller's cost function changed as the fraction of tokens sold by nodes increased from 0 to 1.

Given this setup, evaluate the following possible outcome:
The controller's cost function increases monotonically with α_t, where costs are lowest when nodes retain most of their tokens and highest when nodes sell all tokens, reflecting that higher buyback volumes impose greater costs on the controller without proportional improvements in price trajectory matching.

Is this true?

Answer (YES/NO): NO